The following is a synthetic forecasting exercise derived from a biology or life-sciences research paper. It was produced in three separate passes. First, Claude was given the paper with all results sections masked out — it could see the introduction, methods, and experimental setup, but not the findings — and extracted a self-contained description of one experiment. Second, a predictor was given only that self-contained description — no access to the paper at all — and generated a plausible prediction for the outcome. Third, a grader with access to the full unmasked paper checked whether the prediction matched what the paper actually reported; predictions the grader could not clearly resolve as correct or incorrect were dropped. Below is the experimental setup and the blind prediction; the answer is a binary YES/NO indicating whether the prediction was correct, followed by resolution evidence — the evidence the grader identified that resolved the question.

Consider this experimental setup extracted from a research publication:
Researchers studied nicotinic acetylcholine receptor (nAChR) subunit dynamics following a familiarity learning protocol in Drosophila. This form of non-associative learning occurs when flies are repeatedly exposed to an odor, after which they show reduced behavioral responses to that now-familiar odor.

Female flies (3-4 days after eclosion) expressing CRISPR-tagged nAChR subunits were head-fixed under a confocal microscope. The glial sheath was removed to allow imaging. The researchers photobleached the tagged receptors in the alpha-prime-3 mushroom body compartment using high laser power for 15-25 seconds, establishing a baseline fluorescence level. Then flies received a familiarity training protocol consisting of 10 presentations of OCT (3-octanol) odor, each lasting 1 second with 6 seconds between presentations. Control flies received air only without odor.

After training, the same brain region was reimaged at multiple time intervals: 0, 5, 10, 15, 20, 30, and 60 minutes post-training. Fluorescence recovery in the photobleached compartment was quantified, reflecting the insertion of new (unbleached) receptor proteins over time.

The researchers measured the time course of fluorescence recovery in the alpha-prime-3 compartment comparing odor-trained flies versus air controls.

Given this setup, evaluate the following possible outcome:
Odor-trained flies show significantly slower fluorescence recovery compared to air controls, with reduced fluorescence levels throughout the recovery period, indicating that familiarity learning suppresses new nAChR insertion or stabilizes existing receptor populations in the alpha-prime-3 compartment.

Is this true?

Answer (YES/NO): NO